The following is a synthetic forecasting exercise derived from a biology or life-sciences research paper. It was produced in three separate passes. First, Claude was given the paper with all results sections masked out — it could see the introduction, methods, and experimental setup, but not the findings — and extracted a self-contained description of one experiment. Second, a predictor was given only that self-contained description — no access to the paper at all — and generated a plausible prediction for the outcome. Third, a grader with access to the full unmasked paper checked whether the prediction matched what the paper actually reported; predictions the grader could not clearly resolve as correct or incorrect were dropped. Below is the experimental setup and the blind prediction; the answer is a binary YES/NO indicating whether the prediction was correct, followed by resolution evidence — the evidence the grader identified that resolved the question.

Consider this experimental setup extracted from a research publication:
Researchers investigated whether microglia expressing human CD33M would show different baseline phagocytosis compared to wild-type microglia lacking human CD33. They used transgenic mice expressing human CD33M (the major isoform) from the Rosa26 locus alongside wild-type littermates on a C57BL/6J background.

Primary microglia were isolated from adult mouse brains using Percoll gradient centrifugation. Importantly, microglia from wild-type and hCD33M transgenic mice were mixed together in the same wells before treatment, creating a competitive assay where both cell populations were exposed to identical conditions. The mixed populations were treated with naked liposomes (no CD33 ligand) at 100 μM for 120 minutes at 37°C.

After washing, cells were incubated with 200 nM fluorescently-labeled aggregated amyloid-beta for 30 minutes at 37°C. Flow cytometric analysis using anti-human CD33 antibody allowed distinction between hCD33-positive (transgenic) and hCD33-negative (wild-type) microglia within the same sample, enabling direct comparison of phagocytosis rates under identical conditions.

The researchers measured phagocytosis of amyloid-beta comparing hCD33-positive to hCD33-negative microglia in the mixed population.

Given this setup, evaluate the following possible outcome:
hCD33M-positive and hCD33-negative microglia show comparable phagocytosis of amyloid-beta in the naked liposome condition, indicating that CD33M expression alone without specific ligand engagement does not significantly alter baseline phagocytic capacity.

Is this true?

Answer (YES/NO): NO